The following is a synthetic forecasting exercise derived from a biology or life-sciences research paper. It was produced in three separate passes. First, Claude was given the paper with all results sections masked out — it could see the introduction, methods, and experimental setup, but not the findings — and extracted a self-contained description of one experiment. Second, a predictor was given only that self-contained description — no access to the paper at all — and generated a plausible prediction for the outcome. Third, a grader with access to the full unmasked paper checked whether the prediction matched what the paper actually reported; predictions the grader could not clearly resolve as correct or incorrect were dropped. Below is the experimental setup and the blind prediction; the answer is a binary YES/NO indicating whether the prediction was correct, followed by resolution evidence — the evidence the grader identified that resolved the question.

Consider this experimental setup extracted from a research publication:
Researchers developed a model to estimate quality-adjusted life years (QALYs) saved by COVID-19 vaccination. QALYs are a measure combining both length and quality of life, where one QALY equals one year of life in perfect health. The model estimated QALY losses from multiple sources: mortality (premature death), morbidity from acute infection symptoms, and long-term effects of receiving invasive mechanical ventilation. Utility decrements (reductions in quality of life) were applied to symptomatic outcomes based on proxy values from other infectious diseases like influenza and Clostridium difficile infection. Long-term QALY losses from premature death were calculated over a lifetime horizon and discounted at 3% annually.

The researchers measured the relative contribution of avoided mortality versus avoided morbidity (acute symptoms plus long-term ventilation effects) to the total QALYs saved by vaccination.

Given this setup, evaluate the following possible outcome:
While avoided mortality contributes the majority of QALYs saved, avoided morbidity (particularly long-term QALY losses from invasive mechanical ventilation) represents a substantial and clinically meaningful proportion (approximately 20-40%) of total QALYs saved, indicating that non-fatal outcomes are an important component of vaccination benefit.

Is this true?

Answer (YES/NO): NO